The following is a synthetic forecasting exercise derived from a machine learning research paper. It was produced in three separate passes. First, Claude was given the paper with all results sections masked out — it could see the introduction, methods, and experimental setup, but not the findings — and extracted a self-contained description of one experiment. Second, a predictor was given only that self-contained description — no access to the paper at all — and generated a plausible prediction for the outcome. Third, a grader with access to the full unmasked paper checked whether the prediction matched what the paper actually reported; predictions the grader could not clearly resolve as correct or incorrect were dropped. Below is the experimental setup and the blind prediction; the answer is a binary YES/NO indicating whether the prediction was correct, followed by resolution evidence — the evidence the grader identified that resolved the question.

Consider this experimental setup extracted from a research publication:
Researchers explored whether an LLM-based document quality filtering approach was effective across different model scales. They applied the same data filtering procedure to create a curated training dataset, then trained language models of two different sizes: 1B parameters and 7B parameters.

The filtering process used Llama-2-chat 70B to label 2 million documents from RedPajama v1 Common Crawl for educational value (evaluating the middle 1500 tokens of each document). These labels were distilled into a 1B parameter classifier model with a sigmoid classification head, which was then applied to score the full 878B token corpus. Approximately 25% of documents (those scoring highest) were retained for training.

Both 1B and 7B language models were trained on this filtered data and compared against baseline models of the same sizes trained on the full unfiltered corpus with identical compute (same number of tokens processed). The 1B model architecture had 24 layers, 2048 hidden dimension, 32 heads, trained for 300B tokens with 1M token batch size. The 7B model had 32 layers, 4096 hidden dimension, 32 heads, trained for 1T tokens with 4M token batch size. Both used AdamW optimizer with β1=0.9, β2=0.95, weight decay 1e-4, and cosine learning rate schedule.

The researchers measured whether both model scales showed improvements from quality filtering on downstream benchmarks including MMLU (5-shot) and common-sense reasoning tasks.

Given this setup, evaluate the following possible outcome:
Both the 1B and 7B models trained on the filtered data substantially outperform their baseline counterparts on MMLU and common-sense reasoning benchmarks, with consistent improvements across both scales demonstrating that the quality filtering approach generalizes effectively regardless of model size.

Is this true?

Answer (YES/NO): YES